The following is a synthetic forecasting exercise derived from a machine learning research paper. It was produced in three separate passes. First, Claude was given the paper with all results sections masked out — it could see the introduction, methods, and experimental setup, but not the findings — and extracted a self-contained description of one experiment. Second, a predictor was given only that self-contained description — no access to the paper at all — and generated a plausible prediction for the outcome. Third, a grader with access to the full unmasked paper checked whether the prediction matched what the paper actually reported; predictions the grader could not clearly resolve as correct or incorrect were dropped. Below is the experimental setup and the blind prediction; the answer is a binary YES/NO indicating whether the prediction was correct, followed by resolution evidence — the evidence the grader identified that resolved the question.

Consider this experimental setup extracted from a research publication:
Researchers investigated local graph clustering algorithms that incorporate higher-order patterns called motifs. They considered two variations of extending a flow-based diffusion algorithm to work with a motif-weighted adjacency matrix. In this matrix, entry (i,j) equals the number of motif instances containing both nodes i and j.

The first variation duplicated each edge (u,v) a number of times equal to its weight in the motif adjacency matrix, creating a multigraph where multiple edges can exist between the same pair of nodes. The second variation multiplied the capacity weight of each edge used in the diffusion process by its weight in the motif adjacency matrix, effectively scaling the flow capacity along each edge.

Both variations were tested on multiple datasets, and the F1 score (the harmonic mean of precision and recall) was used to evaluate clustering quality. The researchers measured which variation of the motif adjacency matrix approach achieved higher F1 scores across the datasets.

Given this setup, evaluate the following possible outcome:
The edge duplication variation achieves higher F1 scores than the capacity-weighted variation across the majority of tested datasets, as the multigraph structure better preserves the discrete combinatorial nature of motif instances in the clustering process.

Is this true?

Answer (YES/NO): NO